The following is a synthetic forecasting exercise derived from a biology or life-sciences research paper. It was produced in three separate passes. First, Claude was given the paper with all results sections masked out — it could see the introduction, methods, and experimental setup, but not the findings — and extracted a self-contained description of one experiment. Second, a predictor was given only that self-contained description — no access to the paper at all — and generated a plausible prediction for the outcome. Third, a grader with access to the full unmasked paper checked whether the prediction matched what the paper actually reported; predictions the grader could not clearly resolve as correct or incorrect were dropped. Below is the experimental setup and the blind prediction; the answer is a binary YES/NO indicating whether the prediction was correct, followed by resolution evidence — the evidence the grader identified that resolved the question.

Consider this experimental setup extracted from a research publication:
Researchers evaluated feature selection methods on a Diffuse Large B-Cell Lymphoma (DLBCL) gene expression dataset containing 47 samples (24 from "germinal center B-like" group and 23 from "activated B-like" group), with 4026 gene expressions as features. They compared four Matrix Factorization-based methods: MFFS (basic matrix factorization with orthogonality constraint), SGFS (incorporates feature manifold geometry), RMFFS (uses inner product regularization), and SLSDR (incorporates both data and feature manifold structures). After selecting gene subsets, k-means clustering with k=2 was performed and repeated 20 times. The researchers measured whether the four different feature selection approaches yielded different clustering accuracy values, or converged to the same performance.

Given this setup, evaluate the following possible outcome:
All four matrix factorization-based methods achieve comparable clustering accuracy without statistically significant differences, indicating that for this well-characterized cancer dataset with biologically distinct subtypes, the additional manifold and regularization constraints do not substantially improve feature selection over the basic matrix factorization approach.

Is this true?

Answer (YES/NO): NO